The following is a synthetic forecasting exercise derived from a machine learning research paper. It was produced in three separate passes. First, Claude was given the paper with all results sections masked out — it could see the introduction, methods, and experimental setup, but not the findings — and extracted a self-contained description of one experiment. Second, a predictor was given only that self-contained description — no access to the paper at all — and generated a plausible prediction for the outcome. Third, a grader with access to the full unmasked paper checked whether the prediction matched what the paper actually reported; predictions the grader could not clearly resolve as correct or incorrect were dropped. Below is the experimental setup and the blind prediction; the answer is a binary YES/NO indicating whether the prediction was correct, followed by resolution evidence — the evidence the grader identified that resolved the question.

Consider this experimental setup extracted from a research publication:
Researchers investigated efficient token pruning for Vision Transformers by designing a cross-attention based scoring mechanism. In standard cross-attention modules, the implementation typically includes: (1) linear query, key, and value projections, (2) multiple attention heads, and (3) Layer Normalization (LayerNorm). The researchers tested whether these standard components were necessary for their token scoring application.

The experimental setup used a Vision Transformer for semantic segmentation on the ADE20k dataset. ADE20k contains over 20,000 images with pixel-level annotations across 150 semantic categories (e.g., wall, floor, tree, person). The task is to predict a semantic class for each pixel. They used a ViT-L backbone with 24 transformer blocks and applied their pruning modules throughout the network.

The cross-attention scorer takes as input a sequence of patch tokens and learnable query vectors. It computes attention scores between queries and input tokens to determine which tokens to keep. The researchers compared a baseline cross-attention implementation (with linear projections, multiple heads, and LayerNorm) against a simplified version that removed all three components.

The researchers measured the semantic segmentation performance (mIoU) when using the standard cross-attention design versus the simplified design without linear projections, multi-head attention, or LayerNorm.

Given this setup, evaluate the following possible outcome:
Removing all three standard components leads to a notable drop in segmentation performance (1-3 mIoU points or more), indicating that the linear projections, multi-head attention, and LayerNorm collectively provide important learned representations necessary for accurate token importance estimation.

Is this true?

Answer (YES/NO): NO